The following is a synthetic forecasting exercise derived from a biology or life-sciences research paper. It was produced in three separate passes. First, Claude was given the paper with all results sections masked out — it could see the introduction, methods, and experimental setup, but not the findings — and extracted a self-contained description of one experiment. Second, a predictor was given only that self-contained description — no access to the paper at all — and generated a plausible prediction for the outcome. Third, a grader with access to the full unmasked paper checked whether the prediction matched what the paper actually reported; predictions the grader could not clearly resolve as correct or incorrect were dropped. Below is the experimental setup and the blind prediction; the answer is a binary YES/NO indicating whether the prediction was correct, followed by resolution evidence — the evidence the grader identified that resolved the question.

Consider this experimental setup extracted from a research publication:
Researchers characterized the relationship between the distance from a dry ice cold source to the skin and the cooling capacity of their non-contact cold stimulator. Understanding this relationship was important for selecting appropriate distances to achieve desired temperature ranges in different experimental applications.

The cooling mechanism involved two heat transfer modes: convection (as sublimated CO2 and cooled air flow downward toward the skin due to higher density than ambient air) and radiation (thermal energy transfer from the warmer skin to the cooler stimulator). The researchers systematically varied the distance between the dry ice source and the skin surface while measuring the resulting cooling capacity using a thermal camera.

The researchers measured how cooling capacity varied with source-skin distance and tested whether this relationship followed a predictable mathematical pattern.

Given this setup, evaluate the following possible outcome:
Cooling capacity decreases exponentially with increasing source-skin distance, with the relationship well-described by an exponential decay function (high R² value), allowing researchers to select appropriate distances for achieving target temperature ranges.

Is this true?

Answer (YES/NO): NO